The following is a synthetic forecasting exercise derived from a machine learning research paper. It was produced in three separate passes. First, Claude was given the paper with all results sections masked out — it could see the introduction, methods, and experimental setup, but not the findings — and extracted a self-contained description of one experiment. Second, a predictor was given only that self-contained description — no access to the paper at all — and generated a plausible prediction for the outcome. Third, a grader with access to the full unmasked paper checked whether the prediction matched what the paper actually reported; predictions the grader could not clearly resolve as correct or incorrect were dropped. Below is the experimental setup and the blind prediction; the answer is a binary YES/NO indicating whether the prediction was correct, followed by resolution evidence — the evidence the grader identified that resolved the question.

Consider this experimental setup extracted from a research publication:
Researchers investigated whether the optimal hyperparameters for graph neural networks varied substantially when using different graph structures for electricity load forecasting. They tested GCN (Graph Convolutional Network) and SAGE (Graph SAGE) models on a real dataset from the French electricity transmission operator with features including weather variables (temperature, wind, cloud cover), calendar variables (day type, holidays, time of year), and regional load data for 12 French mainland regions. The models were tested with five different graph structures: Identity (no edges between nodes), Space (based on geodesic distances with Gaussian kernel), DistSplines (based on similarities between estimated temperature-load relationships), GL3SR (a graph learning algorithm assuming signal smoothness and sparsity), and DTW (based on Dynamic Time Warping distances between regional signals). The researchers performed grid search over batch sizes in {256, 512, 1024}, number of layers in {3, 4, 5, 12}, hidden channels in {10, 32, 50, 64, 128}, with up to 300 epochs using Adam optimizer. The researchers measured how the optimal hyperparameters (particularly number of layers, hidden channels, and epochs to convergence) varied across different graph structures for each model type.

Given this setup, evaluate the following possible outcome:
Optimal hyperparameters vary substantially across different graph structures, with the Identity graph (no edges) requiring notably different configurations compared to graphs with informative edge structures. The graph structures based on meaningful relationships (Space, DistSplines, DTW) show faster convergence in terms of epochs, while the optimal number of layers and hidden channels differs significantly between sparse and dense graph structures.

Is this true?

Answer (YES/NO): NO